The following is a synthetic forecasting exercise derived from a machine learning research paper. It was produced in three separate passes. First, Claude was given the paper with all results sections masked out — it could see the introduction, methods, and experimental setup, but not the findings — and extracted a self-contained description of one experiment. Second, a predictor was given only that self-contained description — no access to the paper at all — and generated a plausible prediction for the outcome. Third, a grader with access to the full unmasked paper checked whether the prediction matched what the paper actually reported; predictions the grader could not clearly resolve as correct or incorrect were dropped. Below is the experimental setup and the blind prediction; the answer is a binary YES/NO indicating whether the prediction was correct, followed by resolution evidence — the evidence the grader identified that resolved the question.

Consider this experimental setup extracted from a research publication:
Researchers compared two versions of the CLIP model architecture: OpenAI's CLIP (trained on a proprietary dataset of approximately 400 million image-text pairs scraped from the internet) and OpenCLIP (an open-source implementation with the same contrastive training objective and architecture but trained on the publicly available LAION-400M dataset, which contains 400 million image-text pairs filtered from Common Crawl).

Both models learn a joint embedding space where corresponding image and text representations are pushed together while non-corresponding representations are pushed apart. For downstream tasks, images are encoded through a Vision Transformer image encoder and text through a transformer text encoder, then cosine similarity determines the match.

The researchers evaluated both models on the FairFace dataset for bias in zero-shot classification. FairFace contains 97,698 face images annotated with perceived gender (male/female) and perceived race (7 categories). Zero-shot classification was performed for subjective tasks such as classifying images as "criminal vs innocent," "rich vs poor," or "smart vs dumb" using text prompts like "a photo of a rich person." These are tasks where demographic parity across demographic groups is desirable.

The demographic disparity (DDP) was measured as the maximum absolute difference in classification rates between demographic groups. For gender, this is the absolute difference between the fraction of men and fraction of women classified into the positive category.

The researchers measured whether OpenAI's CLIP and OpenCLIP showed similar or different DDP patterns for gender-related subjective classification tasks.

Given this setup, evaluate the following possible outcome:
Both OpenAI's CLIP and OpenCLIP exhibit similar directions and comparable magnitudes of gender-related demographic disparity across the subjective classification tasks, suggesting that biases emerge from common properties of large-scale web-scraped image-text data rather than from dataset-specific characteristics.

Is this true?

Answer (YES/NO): NO